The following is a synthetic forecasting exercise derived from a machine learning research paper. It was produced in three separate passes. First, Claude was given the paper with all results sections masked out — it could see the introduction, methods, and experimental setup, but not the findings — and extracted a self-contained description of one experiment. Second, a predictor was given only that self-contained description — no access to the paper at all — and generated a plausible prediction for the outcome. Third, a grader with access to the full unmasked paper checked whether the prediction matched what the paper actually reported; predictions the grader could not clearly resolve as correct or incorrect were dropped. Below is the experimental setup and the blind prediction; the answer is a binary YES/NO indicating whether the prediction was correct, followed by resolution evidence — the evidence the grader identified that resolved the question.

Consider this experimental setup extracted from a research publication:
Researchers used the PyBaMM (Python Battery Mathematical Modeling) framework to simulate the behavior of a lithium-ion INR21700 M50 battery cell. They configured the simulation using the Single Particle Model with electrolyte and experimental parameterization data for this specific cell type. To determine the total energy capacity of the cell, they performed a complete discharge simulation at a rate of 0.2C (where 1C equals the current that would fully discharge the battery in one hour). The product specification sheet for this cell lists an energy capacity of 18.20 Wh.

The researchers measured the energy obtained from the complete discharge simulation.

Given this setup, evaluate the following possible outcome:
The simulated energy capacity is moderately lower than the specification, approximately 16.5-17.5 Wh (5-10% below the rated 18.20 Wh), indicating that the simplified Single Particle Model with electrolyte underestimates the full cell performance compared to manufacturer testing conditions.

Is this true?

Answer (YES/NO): NO